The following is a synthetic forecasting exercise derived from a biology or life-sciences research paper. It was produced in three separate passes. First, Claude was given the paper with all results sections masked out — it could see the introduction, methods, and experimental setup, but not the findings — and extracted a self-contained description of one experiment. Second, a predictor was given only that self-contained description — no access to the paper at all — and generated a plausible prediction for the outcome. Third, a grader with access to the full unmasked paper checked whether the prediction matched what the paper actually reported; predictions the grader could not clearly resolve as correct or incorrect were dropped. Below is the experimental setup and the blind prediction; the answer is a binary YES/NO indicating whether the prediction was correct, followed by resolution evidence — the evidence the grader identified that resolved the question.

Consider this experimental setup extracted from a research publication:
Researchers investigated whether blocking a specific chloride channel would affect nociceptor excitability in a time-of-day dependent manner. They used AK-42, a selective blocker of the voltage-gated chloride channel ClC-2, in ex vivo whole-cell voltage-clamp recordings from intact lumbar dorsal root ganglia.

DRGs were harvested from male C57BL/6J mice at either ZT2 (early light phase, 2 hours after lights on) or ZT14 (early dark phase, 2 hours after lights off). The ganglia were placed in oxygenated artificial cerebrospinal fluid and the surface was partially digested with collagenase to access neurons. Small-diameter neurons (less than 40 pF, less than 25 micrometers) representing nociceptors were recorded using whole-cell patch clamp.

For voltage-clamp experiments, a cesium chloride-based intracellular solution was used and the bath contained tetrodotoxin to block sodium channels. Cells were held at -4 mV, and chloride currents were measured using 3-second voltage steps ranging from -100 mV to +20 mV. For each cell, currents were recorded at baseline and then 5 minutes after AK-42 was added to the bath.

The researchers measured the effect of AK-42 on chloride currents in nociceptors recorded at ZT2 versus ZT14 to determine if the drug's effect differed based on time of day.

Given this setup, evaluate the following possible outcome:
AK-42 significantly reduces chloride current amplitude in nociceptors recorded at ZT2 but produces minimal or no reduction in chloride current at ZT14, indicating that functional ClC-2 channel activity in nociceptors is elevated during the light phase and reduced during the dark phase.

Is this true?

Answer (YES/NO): NO